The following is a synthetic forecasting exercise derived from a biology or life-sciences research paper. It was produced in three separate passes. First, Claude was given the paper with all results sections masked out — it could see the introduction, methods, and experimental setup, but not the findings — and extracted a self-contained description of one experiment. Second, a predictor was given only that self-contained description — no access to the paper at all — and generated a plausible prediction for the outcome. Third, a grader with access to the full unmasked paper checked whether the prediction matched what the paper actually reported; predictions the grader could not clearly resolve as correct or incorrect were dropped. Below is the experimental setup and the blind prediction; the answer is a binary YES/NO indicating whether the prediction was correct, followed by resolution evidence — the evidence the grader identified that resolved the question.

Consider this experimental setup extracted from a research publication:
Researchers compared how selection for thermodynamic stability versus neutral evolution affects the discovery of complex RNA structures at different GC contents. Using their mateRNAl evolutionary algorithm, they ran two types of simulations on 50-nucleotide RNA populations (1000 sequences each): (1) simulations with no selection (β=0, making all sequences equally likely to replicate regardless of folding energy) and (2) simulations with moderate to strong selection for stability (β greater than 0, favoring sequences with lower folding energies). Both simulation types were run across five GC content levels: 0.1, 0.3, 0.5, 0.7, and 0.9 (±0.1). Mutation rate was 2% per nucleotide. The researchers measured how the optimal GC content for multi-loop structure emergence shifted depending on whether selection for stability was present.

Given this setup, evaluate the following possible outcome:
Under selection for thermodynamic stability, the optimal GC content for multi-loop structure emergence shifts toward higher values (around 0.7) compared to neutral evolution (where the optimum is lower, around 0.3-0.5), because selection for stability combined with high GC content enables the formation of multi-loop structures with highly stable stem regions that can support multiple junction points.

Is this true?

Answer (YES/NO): YES